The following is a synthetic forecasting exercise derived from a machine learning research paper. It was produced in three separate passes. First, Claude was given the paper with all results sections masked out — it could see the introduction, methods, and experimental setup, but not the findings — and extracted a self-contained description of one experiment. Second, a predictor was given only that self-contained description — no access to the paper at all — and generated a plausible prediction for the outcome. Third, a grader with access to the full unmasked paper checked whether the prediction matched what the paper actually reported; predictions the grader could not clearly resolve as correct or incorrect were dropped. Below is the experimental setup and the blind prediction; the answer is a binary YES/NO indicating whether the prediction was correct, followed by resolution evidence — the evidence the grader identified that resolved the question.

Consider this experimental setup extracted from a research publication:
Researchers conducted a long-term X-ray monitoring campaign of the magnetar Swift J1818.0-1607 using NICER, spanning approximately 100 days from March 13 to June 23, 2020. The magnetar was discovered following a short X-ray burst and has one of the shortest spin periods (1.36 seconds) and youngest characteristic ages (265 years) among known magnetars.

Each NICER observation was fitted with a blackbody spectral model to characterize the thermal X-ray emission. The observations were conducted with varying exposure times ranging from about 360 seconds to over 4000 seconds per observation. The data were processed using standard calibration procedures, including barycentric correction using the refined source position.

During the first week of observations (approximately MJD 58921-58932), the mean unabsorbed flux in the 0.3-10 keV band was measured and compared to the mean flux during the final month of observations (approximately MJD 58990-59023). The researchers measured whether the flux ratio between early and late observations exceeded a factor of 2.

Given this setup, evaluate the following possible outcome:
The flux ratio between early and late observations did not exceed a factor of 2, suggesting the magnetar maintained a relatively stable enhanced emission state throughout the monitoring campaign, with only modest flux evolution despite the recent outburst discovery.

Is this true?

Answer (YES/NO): NO